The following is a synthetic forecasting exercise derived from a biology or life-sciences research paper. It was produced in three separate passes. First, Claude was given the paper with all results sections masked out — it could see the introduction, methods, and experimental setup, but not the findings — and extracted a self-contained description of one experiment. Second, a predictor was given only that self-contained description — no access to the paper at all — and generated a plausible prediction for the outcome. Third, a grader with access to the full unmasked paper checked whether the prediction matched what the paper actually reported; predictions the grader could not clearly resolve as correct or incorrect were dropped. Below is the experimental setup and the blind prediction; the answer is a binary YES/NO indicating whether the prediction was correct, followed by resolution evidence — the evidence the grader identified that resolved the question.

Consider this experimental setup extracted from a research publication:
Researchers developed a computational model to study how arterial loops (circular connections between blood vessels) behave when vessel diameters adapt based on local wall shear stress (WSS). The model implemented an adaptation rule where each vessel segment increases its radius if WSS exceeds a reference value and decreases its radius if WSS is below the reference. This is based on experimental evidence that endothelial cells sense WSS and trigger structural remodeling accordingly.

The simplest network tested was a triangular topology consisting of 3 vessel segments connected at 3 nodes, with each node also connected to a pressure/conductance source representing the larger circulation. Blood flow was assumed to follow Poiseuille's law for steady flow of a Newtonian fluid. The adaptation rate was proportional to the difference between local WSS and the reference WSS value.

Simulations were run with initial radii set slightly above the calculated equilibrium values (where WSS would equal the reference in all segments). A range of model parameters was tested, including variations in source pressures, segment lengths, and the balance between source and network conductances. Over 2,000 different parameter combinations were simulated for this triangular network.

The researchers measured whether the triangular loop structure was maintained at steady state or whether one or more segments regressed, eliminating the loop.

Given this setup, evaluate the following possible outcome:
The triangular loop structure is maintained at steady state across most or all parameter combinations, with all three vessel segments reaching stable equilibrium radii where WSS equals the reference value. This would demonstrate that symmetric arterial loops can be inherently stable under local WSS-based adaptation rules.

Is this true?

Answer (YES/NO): NO